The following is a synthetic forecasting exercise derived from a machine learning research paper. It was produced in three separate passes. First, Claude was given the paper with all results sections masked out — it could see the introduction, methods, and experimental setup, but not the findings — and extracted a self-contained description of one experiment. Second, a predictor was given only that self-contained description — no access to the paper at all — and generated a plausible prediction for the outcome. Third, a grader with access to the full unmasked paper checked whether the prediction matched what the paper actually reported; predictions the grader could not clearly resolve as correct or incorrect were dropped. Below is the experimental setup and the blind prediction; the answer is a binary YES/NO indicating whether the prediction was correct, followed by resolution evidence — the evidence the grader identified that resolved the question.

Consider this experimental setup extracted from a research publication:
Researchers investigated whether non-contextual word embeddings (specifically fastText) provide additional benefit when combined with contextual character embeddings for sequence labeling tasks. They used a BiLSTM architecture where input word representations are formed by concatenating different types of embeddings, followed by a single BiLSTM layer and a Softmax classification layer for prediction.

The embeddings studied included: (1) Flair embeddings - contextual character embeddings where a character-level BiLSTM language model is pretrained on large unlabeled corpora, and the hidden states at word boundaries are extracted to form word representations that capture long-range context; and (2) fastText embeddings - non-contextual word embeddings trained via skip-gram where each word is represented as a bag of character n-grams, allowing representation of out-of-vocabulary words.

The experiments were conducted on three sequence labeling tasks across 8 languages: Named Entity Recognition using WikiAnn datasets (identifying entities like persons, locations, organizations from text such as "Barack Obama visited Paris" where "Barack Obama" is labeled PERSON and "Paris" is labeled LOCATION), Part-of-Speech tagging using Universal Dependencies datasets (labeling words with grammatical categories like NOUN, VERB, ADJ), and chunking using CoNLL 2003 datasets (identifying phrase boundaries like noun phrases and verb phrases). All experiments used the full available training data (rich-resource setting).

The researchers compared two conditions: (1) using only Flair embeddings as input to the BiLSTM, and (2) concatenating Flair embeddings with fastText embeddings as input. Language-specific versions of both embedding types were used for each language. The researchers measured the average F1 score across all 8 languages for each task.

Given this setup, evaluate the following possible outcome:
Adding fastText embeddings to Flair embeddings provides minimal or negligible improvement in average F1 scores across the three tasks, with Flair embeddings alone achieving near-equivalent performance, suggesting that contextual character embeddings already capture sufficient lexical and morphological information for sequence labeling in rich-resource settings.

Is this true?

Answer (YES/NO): NO